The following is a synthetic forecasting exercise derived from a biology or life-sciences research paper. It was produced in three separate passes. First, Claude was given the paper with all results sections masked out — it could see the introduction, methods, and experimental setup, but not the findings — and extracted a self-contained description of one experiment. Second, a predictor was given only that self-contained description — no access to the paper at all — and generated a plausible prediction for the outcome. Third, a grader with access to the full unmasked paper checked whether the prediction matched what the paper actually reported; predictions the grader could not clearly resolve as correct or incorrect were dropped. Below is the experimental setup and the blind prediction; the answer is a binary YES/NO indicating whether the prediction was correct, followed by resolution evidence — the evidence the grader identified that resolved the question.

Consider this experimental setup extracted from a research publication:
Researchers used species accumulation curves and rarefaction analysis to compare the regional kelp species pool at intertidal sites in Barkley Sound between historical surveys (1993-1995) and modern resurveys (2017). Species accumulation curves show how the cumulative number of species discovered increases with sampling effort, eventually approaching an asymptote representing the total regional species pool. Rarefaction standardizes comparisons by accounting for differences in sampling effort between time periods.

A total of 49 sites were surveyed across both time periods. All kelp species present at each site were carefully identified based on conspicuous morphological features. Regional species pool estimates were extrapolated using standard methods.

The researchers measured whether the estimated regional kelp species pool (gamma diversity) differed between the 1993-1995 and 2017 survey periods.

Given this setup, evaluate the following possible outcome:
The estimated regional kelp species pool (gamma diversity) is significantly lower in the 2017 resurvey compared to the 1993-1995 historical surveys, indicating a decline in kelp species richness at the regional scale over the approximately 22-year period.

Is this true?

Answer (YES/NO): NO